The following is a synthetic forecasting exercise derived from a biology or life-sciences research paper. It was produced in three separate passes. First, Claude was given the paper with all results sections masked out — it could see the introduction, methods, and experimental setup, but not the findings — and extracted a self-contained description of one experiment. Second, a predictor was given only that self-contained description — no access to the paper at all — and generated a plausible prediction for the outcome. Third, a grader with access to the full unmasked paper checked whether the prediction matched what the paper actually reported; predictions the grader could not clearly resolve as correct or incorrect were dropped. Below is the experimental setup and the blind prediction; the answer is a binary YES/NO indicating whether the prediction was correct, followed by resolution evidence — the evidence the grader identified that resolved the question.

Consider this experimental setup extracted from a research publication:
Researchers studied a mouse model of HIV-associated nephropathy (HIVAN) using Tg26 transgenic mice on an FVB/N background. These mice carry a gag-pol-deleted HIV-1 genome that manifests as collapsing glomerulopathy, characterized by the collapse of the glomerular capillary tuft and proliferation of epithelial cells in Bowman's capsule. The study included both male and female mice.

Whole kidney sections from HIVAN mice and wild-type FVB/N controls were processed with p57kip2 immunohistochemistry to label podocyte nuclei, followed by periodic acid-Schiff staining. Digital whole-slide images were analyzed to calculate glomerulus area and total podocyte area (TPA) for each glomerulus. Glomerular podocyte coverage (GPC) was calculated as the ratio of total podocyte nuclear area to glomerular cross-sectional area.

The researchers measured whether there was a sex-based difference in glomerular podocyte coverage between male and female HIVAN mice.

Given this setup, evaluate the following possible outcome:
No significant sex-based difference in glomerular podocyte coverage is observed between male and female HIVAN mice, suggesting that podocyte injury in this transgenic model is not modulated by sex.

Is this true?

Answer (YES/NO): NO